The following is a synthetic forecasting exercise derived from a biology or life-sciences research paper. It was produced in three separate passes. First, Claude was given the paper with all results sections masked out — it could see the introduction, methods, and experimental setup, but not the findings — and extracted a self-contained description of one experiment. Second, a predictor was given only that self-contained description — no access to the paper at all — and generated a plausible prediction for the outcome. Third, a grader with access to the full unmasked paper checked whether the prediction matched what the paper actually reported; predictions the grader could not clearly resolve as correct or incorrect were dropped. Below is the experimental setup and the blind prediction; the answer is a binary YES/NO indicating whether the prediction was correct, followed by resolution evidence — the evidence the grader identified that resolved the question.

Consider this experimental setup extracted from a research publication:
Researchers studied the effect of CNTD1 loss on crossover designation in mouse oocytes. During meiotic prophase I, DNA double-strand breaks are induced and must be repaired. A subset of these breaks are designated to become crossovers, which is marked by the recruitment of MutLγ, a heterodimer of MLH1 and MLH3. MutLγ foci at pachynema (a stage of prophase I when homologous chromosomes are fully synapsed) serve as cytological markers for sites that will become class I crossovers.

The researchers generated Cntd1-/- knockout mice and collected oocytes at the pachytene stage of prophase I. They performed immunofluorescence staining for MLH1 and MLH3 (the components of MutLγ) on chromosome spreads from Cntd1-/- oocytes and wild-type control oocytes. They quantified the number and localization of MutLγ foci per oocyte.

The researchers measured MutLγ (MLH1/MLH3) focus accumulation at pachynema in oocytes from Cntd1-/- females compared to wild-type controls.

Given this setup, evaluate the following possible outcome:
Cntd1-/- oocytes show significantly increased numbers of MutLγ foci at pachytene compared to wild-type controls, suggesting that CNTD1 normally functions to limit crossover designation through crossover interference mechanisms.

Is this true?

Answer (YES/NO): NO